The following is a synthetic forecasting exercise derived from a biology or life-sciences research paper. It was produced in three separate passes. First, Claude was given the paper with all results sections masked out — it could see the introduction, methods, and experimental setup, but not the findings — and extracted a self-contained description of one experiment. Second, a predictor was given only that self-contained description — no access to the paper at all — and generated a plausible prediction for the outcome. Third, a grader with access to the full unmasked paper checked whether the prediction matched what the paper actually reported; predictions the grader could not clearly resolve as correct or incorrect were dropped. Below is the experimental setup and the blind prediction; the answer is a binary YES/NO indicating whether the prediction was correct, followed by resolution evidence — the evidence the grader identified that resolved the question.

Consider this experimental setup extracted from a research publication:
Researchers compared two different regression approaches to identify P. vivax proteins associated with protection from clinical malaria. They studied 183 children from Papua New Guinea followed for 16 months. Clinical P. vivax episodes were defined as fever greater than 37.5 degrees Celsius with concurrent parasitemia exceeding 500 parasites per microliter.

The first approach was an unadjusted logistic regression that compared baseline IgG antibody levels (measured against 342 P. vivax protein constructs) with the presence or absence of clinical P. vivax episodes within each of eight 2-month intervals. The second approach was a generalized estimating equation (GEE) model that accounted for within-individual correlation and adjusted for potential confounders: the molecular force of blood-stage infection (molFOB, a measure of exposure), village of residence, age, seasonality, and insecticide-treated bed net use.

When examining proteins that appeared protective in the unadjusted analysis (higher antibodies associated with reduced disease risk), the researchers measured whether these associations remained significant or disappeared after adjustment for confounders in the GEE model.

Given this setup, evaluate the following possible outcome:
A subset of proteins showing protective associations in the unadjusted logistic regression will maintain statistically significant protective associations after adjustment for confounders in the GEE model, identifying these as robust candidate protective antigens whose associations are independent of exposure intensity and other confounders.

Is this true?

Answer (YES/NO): NO